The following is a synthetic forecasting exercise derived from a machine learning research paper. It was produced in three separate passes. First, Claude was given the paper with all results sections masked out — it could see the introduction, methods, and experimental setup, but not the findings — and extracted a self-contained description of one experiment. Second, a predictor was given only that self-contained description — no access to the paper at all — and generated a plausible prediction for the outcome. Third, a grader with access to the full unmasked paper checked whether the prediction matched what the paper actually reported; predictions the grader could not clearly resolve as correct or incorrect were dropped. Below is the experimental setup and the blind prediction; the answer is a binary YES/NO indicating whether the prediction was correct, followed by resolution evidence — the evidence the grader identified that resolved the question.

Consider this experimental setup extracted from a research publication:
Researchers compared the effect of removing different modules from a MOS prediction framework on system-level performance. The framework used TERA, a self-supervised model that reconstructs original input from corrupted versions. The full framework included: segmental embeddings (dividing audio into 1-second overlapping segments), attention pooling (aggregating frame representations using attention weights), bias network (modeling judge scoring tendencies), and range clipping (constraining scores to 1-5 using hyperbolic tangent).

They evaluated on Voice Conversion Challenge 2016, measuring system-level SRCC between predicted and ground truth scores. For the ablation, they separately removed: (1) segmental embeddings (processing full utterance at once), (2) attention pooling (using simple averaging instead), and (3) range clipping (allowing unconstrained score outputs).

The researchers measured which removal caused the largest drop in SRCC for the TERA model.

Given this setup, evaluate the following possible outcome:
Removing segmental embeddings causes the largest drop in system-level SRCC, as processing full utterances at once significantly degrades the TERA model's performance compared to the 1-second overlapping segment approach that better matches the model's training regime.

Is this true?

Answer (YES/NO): YES